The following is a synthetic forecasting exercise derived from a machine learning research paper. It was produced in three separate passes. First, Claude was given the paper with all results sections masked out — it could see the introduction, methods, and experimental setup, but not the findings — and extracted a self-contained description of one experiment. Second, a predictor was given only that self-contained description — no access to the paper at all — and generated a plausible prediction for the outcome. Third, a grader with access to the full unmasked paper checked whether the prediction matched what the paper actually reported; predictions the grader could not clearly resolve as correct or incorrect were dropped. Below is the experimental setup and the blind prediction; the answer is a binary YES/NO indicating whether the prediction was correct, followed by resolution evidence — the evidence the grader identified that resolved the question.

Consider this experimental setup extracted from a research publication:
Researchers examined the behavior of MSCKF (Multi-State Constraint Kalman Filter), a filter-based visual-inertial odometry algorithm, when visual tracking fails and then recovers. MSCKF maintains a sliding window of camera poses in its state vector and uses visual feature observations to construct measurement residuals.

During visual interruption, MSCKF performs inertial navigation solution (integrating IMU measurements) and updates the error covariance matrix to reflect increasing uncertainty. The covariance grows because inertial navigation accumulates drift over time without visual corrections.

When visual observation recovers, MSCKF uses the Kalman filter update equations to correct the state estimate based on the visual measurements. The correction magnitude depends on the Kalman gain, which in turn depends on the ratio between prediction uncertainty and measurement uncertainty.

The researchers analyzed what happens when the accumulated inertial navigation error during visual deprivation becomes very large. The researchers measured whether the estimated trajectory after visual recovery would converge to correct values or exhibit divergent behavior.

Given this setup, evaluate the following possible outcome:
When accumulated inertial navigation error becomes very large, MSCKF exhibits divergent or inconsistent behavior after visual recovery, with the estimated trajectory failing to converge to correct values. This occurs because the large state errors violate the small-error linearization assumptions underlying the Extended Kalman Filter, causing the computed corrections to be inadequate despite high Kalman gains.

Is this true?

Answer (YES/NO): YES